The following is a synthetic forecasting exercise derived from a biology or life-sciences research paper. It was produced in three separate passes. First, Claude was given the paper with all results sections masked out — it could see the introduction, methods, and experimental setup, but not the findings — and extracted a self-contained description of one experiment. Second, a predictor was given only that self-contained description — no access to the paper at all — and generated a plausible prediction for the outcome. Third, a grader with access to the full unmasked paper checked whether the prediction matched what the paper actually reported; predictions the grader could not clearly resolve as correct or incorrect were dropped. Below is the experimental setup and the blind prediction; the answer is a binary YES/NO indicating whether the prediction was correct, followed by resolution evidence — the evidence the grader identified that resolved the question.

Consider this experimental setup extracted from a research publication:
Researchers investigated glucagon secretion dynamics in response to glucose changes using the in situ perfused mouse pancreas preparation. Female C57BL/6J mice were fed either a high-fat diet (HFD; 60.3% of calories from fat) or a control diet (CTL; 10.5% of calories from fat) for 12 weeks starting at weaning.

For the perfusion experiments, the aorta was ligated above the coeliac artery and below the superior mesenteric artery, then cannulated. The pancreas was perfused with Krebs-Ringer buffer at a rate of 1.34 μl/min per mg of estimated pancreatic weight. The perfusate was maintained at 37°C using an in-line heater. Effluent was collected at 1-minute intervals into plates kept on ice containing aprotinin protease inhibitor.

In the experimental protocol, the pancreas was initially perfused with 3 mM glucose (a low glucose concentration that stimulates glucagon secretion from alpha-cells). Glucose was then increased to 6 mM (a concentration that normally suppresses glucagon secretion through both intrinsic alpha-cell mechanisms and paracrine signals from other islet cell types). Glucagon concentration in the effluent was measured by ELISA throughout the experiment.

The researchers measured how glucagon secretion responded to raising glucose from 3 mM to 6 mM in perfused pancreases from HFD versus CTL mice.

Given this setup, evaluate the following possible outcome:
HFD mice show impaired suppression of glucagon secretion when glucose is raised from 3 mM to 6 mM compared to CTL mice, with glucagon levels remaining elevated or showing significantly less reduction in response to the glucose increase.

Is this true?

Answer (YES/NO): YES